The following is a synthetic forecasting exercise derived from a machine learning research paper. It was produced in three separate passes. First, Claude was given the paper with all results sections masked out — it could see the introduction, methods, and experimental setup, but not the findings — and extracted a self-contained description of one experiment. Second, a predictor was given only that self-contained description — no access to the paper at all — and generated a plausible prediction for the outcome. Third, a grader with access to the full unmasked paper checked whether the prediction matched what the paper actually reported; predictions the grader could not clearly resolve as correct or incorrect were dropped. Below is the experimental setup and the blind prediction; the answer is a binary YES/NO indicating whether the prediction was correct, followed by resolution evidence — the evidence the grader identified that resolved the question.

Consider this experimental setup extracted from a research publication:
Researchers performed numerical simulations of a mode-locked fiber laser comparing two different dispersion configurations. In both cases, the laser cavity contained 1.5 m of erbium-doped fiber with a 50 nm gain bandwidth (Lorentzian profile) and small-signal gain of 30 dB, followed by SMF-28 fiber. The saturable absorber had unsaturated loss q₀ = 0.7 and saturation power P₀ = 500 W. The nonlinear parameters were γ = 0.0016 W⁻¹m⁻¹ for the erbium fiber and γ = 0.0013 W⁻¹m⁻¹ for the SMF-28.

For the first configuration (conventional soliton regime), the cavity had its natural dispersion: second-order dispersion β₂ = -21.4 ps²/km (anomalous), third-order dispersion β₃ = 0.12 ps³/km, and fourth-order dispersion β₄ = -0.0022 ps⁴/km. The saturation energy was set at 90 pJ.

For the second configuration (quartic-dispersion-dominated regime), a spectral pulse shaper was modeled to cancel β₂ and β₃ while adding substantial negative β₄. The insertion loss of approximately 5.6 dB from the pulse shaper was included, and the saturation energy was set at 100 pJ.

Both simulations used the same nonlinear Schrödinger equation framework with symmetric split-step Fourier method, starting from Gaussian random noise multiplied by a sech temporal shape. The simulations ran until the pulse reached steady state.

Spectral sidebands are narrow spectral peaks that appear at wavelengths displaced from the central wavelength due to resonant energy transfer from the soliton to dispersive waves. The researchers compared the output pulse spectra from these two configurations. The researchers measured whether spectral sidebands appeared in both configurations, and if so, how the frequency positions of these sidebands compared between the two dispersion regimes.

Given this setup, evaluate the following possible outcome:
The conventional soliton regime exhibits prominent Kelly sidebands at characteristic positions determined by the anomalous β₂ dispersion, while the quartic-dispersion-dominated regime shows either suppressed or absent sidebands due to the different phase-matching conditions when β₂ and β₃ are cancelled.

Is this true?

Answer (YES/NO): NO